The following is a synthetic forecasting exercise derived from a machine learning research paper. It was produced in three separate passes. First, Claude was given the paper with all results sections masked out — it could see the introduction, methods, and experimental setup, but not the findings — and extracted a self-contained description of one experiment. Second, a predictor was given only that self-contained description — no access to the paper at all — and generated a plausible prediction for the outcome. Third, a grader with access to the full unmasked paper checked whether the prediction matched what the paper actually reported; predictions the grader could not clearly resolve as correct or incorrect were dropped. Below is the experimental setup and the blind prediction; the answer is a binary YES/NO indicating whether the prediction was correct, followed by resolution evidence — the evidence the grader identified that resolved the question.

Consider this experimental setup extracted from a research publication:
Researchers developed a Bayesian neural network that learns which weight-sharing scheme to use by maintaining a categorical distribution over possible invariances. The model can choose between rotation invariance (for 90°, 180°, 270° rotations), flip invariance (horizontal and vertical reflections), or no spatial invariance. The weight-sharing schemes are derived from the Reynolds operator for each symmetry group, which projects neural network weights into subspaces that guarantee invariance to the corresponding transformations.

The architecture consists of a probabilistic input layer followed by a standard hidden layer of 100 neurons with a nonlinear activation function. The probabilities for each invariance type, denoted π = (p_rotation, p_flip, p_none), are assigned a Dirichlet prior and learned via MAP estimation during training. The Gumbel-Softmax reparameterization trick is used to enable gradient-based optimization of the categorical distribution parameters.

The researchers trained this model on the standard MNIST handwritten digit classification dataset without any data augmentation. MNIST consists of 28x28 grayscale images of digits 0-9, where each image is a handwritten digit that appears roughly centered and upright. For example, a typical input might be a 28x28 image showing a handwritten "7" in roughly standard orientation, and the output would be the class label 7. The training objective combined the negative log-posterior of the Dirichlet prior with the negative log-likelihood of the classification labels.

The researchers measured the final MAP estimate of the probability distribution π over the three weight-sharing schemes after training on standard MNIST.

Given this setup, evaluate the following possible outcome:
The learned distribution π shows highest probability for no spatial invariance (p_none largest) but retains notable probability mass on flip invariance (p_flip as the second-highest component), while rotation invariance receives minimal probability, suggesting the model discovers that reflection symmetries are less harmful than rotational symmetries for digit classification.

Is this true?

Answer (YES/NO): NO